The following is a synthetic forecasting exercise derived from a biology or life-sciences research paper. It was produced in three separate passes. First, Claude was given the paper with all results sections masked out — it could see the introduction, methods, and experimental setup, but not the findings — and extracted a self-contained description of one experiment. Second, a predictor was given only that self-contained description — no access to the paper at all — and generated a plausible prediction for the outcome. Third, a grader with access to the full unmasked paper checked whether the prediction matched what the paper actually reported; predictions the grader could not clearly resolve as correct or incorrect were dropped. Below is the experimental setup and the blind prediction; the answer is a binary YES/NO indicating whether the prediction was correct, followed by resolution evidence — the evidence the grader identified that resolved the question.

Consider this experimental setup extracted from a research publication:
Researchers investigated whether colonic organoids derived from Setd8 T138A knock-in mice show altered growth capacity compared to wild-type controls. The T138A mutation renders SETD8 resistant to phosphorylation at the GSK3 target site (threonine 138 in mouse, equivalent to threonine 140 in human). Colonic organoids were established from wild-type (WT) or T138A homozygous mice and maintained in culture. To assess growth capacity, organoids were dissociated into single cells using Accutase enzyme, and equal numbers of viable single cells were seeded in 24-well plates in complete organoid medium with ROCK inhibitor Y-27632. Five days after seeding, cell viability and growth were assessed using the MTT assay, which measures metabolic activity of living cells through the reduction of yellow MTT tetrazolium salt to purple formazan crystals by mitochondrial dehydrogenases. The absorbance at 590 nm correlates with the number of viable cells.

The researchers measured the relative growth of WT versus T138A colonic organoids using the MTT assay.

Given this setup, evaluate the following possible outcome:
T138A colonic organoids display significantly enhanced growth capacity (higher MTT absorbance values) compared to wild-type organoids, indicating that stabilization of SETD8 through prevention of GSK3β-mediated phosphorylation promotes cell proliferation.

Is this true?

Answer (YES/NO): NO